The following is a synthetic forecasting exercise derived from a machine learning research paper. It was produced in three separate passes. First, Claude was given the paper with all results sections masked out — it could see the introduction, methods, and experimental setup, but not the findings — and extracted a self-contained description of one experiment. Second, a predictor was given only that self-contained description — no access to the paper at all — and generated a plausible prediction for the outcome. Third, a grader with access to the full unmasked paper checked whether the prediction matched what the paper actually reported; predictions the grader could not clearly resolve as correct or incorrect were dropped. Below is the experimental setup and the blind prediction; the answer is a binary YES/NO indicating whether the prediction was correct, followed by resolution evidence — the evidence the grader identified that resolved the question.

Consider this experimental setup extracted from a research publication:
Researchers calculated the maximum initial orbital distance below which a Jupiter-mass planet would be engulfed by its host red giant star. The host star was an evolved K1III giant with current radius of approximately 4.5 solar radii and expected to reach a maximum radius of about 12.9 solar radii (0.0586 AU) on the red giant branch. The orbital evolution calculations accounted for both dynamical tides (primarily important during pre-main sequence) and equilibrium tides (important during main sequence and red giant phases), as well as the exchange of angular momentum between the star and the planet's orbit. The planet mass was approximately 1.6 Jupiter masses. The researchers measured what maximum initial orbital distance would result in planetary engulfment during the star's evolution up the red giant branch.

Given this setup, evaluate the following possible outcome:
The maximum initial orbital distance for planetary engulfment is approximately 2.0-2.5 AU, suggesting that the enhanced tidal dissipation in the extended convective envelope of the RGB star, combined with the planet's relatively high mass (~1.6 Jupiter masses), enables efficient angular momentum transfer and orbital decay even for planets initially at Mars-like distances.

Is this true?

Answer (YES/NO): NO